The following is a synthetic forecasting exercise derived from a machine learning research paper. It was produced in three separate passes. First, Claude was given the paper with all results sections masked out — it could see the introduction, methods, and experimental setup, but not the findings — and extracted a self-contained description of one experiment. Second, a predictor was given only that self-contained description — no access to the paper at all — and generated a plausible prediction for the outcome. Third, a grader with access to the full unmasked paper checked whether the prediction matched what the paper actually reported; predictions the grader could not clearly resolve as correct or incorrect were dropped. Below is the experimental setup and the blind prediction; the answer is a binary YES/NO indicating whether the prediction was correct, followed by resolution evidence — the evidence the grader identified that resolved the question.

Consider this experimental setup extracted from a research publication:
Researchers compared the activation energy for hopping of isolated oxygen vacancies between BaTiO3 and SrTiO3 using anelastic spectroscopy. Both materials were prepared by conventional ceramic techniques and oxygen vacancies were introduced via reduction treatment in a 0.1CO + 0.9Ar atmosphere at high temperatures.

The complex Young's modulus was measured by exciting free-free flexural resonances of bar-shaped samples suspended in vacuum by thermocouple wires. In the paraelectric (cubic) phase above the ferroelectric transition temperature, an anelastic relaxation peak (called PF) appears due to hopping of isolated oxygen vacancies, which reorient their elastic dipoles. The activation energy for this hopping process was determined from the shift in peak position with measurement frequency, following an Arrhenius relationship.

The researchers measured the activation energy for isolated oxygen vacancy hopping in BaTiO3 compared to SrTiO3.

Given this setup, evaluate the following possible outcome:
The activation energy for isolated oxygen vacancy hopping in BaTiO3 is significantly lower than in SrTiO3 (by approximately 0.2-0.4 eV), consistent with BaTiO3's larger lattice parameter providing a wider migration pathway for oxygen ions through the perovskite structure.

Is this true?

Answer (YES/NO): NO